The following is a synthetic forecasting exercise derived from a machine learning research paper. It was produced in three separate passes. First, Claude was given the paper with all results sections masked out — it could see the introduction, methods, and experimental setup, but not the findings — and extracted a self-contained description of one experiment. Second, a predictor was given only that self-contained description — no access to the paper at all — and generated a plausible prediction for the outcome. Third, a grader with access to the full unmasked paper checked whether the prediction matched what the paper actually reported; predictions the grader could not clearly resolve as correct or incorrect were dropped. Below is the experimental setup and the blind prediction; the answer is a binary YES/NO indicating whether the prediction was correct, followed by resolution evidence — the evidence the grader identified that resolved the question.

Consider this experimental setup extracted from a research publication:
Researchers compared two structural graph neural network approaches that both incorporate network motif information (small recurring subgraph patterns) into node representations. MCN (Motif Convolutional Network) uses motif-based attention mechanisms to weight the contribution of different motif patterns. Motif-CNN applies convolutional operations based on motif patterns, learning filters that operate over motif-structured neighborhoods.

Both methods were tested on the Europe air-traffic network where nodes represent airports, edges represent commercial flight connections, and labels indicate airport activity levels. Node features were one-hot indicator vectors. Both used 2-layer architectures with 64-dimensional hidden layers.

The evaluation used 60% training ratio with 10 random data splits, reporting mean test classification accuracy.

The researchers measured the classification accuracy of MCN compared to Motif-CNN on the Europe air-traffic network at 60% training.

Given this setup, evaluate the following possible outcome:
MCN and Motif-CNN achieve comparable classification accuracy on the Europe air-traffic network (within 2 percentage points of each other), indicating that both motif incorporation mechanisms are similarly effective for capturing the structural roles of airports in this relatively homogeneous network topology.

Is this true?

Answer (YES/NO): YES